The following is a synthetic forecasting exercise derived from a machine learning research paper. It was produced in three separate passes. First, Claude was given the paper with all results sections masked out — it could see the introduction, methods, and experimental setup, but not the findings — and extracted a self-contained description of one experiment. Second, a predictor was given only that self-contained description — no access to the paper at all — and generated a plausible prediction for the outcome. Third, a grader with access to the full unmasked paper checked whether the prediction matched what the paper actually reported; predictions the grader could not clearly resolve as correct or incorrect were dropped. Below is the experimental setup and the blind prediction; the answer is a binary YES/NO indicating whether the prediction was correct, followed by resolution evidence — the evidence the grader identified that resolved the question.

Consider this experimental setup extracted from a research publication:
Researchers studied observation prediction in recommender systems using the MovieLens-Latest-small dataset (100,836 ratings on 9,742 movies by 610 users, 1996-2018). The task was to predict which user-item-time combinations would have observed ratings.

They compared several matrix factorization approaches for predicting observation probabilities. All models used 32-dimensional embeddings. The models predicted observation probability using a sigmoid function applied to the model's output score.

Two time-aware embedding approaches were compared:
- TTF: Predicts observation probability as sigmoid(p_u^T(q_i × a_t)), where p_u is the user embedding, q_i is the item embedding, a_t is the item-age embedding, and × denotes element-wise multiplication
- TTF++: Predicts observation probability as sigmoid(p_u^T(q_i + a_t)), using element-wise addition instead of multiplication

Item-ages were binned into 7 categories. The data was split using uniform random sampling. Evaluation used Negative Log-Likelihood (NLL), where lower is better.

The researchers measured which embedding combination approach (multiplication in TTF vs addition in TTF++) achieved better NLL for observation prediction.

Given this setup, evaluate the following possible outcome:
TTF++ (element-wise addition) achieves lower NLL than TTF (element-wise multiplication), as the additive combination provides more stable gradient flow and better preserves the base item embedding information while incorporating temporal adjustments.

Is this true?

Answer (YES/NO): YES